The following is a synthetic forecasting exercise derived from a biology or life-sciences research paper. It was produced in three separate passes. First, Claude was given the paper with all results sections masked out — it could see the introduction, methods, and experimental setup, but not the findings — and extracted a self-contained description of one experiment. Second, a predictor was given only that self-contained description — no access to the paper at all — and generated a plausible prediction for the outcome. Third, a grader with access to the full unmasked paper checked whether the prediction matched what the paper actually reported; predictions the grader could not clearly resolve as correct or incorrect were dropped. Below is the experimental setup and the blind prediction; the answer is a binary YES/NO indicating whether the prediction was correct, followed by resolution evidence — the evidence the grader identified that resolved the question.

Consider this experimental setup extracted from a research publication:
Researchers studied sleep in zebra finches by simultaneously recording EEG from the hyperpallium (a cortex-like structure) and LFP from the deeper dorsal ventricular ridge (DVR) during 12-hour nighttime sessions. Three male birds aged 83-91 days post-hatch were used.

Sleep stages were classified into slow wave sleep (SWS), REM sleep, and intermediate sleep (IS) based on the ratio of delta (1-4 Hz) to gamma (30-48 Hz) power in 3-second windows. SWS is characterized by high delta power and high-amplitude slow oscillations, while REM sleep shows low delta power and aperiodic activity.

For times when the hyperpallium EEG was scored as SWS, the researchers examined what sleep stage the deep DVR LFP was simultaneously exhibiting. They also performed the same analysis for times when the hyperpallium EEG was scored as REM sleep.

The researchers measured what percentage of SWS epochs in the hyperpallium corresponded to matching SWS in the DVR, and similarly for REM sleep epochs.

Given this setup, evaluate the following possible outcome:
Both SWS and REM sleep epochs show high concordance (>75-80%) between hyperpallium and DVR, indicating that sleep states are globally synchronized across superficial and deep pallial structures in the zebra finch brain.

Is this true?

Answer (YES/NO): NO